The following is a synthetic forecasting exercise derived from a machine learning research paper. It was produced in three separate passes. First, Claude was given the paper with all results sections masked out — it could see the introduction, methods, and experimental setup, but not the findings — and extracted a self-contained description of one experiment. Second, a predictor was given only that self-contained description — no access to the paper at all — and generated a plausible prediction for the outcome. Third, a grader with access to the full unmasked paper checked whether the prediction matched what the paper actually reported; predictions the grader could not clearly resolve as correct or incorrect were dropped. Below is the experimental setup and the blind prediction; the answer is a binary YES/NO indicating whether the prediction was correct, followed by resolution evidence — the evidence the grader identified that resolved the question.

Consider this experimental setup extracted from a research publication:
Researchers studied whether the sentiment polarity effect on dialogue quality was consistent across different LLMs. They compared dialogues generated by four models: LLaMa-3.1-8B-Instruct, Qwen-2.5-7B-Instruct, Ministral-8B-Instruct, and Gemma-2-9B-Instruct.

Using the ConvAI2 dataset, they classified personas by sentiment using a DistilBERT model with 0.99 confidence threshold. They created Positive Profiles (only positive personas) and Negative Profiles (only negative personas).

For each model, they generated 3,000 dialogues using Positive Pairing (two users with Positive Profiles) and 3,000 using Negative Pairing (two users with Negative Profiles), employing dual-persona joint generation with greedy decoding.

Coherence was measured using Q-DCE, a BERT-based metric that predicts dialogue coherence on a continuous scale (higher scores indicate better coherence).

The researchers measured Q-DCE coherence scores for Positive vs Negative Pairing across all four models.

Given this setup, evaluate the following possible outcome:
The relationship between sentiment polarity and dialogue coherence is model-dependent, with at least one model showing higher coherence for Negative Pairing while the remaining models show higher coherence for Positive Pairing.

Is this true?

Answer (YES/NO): NO